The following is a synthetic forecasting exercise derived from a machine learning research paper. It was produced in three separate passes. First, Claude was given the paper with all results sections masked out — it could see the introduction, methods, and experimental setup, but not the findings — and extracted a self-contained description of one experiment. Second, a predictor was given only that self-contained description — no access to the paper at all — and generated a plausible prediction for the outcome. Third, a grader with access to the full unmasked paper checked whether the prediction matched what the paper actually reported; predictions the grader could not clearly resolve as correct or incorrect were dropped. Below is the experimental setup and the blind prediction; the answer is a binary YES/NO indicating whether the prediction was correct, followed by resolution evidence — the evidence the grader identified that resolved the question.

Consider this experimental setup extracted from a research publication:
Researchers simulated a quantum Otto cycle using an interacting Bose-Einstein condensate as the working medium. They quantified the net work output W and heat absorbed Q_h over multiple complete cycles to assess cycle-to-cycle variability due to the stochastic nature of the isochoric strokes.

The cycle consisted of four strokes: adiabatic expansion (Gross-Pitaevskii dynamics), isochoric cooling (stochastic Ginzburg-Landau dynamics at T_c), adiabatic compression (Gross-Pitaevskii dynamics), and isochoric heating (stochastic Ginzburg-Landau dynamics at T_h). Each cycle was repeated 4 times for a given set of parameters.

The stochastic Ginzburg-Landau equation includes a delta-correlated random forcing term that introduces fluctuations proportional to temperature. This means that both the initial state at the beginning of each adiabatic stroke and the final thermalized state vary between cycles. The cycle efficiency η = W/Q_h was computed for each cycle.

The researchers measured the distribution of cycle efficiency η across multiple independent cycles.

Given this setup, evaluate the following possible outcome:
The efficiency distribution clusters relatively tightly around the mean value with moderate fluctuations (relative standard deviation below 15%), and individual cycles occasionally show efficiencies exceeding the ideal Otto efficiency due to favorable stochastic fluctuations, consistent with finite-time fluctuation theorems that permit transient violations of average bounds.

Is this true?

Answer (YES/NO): NO